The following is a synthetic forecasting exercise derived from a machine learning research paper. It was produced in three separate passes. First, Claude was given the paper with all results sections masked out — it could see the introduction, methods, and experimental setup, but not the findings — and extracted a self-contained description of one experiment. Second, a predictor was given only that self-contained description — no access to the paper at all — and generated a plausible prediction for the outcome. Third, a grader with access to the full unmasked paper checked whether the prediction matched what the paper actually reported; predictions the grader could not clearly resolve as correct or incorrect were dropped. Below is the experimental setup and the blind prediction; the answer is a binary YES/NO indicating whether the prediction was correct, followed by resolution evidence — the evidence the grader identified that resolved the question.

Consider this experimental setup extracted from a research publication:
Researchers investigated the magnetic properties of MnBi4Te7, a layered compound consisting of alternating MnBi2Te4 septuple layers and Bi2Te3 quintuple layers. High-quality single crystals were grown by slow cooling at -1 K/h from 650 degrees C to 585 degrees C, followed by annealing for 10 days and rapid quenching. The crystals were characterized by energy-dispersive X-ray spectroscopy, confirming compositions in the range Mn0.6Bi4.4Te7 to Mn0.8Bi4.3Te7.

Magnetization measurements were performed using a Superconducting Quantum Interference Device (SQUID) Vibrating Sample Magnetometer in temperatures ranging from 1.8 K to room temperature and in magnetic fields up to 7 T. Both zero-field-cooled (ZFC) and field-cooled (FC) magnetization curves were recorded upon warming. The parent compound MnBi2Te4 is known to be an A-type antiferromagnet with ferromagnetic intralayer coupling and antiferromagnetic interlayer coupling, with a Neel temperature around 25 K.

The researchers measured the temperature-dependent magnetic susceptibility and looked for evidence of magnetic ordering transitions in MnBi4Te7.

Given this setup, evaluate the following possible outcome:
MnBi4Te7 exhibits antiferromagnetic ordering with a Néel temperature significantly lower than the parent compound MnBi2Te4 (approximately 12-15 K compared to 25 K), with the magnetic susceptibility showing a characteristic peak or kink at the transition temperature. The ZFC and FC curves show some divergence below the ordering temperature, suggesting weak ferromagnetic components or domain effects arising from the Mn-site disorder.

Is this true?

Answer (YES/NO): YES